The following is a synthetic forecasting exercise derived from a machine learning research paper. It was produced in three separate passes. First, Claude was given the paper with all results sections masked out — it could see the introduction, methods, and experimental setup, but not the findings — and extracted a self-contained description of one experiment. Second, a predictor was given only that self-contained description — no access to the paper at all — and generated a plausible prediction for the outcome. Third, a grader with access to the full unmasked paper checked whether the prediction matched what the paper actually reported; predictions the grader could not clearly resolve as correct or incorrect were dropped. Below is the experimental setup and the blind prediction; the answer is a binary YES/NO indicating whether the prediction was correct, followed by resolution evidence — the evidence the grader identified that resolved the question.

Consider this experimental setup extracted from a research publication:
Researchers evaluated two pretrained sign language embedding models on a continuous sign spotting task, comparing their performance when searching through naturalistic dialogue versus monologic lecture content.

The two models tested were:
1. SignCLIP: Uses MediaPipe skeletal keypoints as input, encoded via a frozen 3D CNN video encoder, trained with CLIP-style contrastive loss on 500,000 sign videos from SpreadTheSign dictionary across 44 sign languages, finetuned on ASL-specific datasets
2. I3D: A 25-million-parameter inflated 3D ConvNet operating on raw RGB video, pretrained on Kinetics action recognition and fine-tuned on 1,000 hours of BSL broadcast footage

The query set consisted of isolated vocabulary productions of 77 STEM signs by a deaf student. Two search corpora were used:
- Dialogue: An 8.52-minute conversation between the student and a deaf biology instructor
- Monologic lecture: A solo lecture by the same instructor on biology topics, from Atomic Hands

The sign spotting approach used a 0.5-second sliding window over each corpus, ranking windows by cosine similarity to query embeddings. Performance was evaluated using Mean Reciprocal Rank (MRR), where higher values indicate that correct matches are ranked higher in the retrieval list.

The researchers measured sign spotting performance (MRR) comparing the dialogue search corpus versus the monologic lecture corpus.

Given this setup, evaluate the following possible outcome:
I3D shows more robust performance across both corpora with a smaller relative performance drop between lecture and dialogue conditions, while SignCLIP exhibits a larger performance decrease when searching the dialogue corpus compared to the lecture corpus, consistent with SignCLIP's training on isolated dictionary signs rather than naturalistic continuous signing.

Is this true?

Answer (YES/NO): YES